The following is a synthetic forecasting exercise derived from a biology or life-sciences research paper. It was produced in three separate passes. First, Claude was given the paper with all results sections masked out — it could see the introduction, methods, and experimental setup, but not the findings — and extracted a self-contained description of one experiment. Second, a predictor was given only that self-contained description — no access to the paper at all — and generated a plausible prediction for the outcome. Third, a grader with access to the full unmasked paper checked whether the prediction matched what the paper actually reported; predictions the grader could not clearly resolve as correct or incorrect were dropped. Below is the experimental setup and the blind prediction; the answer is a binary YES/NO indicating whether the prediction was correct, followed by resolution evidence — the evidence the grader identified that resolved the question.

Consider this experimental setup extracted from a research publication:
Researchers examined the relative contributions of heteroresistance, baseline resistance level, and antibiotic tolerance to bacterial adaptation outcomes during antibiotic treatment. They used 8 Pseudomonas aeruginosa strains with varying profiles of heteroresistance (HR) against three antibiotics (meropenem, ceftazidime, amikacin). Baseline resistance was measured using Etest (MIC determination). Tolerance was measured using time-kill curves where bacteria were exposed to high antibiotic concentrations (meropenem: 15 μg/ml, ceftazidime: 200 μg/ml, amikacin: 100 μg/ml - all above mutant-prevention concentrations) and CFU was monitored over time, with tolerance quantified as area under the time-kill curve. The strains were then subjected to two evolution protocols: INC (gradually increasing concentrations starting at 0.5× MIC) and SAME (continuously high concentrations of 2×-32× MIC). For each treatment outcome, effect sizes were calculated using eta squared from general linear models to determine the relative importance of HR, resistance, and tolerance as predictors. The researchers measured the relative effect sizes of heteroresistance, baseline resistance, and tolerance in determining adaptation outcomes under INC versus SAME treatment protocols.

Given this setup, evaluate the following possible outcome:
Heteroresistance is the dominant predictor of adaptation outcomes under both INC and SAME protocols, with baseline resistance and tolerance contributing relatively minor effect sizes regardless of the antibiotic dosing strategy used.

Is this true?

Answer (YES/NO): NO